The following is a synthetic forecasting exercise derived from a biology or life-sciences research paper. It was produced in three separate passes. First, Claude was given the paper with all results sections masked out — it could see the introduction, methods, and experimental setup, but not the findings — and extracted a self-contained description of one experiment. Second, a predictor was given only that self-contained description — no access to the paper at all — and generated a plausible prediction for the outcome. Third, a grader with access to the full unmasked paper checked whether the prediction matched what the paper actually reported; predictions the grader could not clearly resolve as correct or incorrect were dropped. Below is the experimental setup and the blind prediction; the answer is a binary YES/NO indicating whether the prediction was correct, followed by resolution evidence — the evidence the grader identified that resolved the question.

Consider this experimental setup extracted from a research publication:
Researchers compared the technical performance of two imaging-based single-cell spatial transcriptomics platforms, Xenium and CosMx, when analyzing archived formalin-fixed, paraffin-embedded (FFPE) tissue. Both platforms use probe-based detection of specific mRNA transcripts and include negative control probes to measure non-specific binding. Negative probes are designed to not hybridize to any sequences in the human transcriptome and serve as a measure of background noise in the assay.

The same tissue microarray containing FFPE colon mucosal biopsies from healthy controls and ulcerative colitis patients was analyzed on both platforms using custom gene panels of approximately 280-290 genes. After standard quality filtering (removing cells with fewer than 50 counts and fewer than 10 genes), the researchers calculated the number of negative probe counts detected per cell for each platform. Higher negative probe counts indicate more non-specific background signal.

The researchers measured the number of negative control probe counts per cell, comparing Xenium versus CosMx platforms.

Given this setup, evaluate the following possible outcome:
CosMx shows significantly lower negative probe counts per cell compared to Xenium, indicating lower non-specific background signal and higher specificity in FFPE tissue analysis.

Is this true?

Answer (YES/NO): NO